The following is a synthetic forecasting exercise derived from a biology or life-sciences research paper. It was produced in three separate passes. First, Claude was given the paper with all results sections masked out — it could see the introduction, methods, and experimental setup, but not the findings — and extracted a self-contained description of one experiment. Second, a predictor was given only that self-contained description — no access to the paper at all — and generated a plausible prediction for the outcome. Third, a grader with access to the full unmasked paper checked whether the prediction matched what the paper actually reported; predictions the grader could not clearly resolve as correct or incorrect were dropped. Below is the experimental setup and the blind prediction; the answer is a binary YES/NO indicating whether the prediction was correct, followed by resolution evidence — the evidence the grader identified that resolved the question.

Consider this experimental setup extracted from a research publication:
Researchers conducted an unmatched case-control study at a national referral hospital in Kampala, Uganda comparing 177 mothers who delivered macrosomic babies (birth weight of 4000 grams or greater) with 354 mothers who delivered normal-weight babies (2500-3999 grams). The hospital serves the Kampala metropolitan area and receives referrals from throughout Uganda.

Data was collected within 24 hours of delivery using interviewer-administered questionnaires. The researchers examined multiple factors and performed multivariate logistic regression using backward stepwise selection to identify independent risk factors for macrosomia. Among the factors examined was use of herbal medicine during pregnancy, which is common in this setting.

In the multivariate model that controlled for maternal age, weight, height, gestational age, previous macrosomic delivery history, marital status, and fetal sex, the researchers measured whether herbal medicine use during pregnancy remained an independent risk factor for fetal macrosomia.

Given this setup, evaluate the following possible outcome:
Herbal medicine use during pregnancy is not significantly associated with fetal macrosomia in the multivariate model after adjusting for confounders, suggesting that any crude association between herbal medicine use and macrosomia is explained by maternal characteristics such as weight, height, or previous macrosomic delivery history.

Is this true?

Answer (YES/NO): NO